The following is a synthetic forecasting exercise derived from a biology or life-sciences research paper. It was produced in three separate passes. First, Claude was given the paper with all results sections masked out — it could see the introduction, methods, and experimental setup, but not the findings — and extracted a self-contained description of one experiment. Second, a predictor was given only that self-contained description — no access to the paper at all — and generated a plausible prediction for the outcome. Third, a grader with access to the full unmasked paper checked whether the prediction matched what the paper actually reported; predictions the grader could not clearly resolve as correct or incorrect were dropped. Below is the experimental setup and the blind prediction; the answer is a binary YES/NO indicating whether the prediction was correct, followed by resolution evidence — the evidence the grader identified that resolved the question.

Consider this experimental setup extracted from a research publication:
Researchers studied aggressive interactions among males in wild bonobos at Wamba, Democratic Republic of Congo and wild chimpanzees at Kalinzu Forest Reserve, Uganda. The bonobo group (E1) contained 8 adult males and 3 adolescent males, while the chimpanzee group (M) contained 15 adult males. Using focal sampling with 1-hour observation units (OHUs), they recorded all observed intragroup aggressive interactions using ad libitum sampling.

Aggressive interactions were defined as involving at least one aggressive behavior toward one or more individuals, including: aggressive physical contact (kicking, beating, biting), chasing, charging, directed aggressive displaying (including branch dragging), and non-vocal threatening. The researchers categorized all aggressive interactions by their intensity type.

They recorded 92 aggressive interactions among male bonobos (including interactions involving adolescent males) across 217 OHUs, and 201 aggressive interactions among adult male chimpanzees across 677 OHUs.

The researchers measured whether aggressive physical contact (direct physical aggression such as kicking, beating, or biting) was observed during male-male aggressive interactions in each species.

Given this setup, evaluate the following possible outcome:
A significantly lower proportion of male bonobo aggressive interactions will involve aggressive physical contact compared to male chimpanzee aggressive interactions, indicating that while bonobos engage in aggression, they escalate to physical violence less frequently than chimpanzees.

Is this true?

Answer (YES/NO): YES